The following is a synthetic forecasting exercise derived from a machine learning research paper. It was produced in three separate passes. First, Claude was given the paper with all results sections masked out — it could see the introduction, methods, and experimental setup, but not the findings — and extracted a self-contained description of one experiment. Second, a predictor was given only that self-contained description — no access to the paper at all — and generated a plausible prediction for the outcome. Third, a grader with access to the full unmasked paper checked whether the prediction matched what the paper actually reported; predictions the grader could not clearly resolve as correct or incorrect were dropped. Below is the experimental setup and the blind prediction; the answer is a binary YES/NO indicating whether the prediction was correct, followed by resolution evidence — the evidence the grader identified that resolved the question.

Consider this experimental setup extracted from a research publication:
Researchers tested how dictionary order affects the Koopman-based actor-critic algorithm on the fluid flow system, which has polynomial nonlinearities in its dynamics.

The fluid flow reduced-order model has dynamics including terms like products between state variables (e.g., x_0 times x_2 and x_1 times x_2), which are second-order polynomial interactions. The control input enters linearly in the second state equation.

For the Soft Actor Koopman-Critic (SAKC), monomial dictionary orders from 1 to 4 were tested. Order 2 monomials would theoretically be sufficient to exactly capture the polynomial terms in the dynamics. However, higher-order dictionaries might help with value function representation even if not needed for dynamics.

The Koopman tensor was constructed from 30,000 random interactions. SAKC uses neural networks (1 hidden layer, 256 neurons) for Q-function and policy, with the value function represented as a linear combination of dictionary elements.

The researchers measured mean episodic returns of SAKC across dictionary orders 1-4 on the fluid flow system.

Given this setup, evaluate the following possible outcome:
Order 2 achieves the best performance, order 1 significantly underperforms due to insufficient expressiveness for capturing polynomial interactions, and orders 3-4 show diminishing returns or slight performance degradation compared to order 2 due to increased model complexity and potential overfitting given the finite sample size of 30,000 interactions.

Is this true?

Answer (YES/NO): NO